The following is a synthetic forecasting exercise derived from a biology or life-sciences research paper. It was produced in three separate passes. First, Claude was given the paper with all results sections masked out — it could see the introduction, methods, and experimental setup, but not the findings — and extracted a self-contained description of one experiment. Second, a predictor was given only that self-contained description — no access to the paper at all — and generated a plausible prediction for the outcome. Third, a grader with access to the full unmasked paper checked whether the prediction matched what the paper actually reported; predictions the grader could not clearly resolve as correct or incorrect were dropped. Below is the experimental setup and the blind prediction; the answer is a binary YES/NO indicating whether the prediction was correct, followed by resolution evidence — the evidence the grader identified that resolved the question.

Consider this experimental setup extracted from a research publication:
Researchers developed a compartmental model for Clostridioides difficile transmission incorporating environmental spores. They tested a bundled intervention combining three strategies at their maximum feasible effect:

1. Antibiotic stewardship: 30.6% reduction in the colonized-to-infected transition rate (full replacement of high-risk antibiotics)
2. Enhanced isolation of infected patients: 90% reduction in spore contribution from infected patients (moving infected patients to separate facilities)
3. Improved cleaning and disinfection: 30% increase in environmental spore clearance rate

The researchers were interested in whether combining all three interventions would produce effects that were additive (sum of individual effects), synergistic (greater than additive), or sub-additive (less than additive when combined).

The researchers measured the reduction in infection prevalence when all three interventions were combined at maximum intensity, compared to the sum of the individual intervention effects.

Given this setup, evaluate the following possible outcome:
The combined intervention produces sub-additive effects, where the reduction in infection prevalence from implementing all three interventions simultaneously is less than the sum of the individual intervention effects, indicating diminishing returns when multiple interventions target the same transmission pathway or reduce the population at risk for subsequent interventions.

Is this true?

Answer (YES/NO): YES